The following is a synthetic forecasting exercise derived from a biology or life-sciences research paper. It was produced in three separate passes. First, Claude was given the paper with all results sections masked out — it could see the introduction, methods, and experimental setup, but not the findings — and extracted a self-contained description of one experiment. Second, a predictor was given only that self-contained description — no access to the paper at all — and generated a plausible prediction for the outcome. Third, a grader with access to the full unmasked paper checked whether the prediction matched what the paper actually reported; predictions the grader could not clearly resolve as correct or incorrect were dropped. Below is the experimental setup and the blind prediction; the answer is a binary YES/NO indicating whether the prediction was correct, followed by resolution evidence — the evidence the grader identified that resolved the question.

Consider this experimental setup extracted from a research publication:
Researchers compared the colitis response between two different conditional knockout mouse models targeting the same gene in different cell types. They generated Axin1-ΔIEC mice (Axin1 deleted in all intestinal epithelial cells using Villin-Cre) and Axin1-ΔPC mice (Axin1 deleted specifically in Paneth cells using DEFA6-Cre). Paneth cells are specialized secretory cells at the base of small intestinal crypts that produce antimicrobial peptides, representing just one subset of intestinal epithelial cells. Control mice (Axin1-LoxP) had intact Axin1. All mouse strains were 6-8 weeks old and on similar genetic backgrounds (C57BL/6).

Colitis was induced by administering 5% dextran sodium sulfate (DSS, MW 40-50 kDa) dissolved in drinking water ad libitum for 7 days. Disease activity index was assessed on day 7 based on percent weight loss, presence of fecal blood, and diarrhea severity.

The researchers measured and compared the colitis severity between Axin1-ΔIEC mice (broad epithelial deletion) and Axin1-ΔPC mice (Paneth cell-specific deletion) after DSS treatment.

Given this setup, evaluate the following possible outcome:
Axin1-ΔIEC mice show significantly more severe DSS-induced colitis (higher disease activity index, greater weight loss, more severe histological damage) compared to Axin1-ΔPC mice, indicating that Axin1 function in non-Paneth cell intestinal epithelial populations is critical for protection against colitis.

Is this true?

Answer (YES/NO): NO